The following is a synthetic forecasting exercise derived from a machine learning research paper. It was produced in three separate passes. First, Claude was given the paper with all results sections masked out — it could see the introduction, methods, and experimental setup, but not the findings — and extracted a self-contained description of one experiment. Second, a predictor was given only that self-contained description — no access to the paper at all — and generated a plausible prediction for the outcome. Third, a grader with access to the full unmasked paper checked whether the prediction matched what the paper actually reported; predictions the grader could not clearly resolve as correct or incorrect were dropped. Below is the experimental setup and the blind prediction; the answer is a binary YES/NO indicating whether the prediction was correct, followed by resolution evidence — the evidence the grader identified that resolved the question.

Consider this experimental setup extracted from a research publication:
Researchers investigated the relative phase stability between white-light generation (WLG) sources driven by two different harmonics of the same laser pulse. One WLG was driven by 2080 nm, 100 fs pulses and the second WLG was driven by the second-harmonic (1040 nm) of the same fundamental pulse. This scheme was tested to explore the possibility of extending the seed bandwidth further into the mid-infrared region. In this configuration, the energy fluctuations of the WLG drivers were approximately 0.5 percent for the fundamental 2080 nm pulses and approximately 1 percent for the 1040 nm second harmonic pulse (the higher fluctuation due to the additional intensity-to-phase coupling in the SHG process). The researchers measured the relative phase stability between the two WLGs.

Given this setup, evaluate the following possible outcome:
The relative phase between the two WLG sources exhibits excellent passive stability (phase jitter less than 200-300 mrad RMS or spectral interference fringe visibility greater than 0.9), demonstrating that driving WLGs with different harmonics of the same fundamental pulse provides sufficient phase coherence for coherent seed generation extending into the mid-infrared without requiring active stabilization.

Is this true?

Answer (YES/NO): YES